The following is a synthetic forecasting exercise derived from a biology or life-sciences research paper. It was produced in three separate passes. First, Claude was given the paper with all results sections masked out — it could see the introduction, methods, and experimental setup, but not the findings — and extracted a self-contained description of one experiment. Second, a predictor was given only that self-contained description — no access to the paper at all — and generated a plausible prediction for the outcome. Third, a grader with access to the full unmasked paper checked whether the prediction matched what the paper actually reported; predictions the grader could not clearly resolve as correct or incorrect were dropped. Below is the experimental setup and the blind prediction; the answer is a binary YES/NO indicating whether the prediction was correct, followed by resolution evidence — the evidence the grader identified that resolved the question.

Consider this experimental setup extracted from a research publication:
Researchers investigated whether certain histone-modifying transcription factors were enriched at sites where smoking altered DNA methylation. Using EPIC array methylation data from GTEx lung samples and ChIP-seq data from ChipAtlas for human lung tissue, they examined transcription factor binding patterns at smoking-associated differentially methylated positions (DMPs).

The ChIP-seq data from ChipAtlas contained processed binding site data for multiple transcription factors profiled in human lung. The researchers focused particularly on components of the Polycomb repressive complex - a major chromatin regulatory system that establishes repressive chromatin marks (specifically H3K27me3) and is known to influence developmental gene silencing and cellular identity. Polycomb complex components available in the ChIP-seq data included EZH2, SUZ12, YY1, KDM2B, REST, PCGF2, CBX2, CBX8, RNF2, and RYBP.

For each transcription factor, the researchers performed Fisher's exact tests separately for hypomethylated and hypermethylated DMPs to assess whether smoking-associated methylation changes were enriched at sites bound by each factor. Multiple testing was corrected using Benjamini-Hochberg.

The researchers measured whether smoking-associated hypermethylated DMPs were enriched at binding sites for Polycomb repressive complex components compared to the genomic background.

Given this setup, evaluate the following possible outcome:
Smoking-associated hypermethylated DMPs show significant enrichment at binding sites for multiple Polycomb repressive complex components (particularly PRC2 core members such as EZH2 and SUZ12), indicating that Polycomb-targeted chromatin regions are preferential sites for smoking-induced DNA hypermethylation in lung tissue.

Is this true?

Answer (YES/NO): YES